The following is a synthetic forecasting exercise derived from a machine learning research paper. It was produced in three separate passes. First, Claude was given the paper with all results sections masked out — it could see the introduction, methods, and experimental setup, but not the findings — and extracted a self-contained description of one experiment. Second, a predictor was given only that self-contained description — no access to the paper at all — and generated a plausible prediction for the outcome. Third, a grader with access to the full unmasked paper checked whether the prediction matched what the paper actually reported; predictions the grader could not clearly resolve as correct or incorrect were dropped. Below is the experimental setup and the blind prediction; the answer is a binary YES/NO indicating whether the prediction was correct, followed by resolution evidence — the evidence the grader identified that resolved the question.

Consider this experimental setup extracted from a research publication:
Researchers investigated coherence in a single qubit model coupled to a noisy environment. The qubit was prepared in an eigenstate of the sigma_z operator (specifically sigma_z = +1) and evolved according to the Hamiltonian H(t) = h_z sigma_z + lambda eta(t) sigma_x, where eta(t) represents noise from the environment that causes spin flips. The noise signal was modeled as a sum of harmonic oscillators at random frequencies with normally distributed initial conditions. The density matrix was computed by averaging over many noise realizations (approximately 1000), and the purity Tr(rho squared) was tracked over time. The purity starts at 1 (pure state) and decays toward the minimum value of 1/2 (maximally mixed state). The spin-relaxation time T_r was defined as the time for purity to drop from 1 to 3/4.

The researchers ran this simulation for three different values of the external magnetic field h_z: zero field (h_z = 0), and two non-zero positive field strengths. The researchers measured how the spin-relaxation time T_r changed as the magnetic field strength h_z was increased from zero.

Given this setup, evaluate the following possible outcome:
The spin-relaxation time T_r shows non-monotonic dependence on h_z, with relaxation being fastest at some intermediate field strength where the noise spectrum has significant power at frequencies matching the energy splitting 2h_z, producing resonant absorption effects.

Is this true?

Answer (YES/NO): NO